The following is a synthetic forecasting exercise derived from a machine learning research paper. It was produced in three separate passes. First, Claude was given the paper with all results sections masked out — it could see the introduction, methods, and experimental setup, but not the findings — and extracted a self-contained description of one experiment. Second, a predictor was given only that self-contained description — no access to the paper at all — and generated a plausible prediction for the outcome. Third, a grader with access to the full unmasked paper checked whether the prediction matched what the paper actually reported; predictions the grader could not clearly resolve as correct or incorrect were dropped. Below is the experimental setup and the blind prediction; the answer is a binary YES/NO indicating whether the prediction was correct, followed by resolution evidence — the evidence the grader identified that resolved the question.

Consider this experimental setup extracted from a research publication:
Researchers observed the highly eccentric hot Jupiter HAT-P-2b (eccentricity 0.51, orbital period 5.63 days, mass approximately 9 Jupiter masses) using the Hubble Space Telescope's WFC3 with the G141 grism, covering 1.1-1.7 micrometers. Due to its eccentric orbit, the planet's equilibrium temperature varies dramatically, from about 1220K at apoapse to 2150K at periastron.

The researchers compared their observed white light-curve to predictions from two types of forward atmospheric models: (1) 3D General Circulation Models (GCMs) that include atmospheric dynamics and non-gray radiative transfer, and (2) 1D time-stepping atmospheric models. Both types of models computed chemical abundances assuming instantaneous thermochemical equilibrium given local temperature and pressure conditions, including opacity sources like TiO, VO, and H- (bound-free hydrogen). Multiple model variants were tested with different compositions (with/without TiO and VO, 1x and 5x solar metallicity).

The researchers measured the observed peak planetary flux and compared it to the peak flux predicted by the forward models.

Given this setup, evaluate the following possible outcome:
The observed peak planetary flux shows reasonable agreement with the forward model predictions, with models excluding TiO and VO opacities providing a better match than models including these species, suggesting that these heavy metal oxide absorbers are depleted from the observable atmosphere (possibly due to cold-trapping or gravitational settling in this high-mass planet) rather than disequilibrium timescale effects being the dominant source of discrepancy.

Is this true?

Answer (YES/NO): NO